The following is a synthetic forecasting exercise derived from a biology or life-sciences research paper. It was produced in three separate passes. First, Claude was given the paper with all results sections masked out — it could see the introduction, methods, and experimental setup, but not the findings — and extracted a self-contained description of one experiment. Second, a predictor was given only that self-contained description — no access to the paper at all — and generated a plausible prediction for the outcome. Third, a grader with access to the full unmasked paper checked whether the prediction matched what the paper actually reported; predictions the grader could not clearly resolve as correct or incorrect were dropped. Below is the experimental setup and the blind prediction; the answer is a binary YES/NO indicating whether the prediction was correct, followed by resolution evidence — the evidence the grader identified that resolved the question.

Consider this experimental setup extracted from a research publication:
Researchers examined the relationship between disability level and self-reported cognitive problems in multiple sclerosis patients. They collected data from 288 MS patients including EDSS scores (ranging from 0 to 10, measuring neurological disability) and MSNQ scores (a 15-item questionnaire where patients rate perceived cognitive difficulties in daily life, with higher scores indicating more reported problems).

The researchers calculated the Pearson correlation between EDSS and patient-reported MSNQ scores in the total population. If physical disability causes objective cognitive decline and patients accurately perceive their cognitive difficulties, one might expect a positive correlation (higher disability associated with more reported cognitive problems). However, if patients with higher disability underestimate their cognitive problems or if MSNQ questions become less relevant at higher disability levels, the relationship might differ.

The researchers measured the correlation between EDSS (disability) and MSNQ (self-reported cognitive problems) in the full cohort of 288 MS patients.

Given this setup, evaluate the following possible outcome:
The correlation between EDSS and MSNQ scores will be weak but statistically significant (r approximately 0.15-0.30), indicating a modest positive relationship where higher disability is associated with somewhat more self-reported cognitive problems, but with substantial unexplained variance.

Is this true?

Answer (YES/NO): NO